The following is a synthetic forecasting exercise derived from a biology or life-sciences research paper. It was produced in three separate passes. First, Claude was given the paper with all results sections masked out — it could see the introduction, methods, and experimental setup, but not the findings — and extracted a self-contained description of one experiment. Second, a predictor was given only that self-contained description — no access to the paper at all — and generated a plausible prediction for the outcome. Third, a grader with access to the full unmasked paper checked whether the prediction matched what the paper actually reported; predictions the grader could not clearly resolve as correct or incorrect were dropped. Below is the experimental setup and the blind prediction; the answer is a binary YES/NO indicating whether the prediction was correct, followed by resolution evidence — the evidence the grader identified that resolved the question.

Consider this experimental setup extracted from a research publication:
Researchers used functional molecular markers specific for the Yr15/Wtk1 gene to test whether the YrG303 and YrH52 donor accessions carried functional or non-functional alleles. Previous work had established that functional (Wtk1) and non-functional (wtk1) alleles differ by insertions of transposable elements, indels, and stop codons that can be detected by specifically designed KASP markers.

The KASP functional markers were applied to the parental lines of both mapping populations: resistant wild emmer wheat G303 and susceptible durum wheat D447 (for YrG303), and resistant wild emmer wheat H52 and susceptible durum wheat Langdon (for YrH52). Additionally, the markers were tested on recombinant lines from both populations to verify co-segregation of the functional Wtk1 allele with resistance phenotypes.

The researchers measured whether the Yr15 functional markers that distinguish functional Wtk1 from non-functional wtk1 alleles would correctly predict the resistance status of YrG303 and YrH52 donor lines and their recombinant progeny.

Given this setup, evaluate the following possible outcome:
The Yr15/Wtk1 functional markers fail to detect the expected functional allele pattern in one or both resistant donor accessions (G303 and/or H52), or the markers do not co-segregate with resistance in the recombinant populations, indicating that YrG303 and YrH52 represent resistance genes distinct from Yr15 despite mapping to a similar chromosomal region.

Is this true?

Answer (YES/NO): NO